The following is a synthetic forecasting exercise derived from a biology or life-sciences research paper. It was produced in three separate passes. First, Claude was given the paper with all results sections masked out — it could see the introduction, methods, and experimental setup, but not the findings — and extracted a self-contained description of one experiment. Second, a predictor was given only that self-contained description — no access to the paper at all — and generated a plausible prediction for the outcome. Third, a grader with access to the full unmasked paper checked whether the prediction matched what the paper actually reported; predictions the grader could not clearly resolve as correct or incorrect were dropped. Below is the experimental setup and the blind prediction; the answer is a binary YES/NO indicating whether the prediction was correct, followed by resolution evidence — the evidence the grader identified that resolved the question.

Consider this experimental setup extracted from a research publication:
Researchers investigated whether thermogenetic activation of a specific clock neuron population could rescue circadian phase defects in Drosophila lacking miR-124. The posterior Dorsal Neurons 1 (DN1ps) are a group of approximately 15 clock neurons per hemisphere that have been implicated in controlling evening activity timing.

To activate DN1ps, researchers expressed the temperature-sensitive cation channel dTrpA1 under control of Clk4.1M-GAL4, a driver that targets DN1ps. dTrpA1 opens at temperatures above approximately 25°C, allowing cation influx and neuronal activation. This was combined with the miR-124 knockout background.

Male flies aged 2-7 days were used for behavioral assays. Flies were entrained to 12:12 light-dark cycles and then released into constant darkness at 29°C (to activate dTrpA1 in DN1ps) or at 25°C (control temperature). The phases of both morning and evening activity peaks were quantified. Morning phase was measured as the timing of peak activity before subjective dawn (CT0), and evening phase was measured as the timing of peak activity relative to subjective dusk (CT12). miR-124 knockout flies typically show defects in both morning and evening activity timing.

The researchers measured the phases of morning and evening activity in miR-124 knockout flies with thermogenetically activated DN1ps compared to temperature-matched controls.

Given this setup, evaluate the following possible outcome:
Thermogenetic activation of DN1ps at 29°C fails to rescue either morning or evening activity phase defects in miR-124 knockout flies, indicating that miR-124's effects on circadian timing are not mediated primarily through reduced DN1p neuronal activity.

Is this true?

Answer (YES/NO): NO